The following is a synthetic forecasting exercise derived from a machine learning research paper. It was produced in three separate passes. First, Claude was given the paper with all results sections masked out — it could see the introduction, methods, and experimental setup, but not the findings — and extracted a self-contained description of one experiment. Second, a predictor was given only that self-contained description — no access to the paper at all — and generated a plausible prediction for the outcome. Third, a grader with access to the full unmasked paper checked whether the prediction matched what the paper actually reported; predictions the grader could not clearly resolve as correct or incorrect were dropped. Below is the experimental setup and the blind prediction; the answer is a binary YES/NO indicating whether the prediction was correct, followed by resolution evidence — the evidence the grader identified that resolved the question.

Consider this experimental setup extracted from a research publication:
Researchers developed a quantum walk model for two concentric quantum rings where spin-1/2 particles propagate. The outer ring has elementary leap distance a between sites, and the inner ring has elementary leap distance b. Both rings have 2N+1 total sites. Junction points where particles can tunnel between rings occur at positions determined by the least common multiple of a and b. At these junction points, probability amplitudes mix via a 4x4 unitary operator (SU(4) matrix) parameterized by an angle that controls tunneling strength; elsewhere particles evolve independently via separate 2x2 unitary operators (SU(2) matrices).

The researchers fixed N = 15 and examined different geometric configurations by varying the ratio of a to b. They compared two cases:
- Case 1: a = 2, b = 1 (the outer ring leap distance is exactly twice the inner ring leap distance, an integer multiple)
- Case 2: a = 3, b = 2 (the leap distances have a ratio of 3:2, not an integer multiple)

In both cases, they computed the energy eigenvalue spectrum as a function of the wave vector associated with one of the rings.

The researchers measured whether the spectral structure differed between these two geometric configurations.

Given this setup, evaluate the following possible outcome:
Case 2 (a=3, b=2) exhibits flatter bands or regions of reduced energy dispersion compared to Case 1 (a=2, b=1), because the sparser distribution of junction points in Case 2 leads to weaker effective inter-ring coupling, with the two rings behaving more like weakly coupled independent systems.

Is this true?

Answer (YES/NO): YES